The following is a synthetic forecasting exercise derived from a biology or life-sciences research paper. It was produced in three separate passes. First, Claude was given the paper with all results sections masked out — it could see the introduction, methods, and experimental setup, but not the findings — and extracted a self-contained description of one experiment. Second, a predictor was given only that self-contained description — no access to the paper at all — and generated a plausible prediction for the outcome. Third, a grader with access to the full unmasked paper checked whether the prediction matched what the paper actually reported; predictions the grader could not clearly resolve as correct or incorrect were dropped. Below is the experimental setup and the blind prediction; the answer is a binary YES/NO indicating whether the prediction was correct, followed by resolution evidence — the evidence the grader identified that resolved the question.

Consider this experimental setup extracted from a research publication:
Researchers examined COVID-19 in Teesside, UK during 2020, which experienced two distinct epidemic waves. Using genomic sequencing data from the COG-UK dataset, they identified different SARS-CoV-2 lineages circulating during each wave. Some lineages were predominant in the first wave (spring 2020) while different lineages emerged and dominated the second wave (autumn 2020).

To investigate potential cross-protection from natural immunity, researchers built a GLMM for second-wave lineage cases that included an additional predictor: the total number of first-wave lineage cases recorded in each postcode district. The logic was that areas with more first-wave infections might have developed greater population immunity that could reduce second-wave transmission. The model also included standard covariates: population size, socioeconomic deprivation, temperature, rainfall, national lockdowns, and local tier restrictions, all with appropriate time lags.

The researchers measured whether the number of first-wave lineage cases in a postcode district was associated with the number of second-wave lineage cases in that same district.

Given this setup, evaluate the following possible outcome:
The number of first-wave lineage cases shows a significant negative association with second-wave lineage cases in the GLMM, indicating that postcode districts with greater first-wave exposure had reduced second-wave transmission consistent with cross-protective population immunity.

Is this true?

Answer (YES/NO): NO